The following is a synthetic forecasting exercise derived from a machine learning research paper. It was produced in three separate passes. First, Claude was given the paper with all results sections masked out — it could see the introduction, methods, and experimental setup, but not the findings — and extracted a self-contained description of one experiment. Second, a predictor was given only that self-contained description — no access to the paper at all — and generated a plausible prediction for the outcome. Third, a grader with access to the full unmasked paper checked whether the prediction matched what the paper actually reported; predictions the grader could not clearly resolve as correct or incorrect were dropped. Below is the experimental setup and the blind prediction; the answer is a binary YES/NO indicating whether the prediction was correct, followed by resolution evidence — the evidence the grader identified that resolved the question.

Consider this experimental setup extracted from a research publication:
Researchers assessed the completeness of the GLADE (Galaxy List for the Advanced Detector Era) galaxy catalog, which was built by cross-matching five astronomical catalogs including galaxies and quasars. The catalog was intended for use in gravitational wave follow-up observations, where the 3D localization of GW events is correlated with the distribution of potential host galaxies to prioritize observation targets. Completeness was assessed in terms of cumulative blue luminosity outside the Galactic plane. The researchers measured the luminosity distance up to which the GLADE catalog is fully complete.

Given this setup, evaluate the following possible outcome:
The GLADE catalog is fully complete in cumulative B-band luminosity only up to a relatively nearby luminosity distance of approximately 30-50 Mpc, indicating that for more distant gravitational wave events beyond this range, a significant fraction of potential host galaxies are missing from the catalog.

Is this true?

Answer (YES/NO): YES